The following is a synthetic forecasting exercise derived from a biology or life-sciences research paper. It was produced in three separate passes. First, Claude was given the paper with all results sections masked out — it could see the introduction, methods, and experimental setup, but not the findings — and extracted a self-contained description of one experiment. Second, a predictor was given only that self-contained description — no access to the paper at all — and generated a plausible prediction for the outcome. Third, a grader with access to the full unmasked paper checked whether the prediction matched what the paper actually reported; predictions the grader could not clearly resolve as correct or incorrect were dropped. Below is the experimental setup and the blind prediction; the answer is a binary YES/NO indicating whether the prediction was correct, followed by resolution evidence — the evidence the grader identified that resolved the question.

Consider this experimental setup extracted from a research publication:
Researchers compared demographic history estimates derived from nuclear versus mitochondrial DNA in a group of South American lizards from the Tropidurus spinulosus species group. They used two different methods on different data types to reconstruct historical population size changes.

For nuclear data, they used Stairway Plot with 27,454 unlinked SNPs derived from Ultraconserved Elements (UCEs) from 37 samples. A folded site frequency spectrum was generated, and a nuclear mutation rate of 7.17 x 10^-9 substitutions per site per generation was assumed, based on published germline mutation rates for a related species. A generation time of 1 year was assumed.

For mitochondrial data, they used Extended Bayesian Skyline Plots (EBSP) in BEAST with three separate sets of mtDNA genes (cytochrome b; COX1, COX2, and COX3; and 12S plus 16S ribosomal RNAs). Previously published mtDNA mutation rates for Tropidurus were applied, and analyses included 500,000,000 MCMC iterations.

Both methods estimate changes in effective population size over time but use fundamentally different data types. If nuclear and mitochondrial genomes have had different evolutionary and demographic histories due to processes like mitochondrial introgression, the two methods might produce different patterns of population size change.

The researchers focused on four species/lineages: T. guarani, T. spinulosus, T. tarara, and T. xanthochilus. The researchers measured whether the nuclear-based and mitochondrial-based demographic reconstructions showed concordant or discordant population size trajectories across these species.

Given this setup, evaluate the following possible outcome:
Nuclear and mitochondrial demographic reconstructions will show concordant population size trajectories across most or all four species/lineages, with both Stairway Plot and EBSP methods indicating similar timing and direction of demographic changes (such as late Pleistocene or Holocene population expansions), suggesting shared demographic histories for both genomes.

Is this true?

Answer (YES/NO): YES